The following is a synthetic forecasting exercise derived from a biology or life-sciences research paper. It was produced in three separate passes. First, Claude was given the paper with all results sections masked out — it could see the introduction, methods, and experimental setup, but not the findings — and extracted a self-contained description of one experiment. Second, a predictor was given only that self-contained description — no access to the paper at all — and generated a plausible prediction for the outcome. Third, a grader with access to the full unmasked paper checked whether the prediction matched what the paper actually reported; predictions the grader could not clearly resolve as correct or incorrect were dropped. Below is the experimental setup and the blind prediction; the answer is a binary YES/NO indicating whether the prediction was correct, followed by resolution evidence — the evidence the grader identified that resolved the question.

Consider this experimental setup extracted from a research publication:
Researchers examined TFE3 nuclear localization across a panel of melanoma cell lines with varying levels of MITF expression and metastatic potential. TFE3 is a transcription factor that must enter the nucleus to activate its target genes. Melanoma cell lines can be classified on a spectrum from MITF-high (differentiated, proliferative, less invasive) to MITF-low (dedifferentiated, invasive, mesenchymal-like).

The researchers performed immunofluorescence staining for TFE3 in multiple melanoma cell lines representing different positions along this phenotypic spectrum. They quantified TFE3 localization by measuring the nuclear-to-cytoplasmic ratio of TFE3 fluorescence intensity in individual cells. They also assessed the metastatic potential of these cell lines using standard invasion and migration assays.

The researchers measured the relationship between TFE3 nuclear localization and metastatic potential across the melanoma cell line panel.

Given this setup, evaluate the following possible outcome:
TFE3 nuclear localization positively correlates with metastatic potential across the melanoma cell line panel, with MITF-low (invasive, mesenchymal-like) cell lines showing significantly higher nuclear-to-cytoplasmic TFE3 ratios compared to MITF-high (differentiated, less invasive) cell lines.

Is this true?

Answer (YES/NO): YES